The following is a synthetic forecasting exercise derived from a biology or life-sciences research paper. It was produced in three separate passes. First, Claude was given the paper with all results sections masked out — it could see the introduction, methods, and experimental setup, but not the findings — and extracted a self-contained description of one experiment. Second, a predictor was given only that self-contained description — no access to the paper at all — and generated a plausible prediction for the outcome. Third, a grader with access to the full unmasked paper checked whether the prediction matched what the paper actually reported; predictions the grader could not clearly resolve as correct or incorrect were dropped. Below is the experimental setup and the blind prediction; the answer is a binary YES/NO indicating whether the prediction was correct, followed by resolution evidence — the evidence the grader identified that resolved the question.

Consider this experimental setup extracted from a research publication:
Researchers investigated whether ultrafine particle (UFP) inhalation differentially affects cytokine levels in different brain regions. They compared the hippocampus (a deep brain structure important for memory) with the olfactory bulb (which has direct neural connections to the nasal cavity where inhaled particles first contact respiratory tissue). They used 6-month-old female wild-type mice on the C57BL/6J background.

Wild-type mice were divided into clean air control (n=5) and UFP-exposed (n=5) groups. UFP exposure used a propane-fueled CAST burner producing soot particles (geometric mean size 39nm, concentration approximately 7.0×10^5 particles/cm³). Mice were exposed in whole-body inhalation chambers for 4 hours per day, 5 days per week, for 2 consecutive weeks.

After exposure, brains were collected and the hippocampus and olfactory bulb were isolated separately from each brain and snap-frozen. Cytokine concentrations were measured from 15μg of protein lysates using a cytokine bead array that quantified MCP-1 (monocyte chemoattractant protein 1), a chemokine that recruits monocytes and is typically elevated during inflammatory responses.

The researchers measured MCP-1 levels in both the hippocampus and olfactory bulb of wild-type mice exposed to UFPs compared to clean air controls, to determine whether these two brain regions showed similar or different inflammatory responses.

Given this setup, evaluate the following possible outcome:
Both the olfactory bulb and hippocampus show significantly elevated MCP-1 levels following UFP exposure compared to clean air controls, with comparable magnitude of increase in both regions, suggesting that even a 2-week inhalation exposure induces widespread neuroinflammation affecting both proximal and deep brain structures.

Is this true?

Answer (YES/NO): NO